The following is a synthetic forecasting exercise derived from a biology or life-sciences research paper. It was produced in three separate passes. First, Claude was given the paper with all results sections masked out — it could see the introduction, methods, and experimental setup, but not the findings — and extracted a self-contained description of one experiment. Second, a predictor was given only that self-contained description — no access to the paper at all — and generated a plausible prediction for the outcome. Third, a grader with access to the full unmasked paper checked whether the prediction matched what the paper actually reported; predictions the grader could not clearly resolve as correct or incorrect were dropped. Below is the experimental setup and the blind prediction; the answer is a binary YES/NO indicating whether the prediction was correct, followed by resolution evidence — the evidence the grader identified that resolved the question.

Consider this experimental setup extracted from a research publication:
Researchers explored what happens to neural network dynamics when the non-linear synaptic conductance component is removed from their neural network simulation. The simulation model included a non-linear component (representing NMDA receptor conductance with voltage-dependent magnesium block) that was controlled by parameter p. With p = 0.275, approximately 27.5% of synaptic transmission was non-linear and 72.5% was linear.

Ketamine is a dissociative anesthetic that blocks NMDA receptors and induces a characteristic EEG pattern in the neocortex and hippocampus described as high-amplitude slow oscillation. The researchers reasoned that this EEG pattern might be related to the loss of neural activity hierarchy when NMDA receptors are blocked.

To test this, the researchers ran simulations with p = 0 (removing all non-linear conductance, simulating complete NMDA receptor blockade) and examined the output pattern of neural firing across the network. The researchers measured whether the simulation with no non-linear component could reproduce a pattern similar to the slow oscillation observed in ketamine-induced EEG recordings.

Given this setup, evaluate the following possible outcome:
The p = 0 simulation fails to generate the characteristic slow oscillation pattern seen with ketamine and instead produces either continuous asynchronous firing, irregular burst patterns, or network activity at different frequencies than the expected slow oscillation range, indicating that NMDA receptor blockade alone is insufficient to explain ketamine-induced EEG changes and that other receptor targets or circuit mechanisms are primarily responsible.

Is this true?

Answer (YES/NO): NO